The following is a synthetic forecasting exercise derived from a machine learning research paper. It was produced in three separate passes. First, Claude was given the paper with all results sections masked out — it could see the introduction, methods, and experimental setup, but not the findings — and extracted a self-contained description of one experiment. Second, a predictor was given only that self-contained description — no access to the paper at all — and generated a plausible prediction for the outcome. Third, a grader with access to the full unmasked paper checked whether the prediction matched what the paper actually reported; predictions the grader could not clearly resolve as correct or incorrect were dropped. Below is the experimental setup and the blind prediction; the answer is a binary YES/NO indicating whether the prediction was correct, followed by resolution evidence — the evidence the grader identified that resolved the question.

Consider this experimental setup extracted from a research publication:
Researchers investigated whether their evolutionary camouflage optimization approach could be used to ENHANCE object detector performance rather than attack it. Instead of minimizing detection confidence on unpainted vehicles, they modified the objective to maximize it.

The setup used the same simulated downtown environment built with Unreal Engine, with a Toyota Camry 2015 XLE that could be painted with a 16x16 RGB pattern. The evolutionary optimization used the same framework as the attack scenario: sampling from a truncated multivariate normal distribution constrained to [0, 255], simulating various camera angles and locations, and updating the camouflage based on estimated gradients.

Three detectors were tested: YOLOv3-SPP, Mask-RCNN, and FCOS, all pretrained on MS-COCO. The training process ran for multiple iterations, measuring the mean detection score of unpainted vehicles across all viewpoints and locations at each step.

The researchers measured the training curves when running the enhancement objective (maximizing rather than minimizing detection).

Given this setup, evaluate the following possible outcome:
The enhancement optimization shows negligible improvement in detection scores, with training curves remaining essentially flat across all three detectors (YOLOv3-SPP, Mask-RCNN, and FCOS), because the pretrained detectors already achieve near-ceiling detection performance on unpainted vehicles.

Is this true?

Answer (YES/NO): NO